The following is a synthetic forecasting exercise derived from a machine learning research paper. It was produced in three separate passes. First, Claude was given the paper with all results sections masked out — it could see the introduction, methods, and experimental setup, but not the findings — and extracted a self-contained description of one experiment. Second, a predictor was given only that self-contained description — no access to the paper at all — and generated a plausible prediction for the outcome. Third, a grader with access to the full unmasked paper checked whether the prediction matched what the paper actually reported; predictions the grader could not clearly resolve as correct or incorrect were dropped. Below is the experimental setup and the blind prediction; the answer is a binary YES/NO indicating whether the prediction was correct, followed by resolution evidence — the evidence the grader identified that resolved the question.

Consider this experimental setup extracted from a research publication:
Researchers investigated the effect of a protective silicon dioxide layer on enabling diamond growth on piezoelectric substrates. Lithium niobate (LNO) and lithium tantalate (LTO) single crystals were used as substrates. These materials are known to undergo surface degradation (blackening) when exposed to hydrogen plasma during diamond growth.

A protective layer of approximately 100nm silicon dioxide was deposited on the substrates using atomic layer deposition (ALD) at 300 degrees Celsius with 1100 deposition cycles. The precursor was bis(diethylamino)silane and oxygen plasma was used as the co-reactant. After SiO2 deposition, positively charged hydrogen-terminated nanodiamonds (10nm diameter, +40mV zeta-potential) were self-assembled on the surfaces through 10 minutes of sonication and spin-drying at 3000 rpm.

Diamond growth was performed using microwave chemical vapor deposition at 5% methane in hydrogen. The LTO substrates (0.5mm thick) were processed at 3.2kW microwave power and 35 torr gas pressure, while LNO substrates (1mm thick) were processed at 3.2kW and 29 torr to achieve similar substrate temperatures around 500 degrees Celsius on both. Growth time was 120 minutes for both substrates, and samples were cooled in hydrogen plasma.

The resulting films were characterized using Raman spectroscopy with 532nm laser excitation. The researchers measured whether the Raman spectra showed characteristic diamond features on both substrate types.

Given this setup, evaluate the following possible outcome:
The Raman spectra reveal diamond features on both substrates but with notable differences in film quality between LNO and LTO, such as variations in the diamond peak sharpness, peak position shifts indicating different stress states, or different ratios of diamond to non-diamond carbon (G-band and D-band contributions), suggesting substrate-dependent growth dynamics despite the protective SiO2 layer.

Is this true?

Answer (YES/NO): NO